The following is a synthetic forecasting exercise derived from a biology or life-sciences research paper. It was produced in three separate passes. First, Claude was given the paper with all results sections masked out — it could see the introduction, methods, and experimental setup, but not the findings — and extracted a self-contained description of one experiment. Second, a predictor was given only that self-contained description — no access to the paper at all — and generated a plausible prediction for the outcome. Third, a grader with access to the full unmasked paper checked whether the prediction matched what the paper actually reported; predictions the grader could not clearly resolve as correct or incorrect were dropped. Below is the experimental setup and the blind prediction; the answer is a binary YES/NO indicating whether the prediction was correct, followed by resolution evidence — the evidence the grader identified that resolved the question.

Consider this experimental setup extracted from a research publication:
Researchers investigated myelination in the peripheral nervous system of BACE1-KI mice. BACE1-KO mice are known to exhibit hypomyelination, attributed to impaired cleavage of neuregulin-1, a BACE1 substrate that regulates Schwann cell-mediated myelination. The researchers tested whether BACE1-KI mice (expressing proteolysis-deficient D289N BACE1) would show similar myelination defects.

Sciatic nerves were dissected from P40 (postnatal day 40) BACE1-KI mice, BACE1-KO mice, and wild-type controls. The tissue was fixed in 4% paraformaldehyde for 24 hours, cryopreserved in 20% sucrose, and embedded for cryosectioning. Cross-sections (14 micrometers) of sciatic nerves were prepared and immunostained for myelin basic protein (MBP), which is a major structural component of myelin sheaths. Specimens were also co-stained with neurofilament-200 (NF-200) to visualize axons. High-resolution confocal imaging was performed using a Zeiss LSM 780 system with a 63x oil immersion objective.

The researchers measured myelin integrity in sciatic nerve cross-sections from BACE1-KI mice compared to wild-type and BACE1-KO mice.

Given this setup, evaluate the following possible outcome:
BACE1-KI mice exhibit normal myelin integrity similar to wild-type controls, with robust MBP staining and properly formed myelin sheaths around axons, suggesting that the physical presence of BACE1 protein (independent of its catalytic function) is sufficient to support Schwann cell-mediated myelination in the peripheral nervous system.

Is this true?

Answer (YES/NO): NO